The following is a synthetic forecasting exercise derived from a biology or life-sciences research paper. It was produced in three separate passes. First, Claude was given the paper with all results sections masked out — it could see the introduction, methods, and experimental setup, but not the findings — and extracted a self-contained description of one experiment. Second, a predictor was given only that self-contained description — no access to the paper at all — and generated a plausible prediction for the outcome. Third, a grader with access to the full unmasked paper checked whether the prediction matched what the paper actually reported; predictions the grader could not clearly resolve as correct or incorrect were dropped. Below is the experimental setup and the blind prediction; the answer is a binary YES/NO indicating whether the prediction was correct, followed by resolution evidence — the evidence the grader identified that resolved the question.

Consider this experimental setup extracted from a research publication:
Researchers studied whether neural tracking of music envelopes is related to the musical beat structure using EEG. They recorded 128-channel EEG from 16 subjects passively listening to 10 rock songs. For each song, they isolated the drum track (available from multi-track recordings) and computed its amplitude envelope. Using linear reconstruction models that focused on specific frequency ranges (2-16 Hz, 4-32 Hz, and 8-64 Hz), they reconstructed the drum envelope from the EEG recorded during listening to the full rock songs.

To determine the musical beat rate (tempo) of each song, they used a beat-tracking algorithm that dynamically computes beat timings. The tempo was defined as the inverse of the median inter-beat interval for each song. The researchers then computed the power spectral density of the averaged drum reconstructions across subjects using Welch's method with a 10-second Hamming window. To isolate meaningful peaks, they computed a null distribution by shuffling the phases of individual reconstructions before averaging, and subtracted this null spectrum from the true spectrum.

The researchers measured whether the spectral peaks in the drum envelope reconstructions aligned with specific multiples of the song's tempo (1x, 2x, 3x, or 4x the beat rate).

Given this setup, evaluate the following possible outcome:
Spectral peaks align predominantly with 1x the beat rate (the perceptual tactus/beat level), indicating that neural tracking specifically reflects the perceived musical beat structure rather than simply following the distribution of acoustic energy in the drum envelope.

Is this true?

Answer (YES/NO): NO